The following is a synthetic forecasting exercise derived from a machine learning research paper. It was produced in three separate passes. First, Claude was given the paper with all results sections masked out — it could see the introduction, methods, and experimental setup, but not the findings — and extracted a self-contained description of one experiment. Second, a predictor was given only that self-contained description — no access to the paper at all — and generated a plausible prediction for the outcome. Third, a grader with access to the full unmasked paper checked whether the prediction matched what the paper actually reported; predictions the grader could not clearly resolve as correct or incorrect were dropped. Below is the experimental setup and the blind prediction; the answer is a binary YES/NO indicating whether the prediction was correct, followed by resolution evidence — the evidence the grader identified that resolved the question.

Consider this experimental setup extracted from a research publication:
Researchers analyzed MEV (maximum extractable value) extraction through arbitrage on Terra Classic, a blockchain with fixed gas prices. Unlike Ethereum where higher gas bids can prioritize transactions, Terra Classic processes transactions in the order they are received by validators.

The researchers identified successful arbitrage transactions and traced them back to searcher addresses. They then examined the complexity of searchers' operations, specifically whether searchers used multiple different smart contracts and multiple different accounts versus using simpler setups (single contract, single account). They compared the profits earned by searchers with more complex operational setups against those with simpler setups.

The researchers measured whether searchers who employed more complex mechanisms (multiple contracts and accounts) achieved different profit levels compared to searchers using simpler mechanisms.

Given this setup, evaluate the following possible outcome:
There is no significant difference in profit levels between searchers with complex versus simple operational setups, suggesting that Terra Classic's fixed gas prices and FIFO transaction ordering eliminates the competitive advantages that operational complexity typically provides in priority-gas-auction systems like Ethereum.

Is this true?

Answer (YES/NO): NO